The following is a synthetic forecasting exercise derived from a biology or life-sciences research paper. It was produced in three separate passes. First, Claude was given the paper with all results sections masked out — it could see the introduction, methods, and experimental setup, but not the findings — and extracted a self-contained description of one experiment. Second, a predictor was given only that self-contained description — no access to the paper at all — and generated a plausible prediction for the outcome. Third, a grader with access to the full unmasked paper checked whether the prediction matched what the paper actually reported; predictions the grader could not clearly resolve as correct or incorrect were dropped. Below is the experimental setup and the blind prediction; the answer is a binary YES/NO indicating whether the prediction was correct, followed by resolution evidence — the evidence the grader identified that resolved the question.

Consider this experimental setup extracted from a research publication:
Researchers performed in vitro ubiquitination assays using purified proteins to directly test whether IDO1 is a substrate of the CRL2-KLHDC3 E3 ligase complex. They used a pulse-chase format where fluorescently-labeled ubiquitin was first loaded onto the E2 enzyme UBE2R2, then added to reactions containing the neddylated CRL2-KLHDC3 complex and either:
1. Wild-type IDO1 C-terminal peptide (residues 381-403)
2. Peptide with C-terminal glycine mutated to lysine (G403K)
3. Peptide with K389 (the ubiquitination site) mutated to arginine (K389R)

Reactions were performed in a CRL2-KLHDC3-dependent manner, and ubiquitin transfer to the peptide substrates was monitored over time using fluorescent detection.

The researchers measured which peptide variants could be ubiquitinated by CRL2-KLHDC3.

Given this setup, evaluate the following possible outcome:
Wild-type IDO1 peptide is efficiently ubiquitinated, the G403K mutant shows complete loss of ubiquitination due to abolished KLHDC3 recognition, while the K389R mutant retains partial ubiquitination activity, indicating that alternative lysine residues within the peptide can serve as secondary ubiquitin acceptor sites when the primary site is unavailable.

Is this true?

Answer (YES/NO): NO